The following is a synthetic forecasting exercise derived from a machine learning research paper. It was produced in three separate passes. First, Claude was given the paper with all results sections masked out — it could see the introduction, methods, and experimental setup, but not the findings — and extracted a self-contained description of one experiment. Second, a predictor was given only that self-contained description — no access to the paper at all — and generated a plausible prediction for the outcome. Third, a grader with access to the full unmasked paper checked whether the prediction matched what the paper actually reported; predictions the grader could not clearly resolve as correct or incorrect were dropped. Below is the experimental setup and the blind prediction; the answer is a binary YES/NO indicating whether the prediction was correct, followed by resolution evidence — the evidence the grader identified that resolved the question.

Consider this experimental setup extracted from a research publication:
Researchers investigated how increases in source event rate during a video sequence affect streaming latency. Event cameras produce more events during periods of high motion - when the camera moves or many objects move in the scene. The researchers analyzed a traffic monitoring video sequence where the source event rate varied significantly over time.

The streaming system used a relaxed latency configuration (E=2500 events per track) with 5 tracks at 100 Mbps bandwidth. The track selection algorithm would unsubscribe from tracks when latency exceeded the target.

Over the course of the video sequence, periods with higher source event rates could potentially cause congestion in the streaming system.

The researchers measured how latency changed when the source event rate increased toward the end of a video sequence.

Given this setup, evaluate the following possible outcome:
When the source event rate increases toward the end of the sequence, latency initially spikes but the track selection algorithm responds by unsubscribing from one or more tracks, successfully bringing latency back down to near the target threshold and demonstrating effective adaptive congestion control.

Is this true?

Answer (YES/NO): NO